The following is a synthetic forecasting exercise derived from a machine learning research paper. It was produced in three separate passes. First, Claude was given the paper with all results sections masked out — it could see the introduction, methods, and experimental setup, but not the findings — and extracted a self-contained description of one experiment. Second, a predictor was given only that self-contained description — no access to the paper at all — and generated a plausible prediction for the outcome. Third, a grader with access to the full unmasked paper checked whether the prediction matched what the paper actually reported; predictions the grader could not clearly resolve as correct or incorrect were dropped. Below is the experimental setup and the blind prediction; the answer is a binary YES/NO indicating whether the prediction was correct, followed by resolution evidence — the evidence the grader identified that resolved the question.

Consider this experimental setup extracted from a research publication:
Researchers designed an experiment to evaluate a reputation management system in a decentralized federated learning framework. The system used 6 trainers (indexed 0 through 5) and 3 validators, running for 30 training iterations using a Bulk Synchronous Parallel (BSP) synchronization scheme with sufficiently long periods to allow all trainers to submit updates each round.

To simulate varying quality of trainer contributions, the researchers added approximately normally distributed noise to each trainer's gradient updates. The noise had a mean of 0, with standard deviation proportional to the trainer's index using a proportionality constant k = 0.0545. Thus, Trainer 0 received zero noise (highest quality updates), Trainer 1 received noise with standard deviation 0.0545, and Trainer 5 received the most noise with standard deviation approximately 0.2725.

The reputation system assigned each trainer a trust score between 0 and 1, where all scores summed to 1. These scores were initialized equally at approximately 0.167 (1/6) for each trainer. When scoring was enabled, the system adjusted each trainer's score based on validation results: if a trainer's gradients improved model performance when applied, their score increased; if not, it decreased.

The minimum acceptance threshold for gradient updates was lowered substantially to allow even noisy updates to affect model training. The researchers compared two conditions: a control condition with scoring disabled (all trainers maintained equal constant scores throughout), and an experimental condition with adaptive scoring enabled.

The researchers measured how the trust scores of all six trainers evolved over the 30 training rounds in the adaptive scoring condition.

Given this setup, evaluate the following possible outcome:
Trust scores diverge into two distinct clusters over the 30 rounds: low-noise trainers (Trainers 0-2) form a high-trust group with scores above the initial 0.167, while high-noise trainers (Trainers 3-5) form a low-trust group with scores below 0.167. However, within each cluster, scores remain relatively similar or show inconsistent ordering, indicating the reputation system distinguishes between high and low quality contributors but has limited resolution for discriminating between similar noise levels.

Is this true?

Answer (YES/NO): NO